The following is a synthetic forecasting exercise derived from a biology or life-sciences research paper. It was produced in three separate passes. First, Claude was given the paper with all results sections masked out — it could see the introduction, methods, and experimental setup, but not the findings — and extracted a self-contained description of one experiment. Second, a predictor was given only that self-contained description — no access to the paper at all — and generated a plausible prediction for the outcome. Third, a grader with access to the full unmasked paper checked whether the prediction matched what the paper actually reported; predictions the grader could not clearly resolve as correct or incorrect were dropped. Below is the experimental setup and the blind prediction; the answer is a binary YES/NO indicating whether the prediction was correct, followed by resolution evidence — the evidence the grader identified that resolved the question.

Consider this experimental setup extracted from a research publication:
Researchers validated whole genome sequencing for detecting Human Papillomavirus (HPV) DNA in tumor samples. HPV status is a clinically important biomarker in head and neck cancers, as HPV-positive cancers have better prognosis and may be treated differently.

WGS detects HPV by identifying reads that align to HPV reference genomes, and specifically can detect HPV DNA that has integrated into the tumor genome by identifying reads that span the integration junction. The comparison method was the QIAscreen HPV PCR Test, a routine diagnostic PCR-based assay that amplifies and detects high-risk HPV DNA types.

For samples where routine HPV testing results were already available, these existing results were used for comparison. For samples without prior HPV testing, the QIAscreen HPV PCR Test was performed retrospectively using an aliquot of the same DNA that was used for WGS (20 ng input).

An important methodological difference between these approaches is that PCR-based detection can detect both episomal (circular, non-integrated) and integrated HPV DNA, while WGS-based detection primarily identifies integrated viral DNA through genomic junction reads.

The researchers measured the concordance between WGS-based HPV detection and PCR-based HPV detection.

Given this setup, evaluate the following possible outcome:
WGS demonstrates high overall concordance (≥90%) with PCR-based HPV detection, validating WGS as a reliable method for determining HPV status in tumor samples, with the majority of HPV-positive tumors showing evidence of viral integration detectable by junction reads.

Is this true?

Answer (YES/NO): YES